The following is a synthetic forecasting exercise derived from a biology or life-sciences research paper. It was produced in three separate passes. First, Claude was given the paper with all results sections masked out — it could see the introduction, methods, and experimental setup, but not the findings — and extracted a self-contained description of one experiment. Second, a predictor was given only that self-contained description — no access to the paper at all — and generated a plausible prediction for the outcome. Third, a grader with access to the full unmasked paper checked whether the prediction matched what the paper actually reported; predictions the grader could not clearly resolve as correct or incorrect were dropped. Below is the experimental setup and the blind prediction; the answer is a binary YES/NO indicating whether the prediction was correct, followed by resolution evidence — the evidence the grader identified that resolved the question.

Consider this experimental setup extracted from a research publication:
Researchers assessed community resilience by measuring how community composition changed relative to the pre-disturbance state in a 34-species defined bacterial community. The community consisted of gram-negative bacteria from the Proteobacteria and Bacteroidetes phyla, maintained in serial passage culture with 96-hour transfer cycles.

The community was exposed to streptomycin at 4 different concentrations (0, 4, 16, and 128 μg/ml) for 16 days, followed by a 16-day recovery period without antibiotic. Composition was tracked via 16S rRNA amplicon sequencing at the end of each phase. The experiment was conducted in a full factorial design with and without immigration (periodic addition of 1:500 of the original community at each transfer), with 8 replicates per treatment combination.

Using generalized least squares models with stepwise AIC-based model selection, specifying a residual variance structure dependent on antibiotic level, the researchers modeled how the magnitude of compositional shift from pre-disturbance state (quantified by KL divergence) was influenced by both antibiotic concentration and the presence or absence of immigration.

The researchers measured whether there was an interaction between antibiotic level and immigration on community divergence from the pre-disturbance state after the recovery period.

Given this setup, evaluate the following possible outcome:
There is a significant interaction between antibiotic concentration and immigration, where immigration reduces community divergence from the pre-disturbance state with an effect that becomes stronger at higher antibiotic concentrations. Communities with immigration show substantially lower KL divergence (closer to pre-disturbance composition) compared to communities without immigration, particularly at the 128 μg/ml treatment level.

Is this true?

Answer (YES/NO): NO